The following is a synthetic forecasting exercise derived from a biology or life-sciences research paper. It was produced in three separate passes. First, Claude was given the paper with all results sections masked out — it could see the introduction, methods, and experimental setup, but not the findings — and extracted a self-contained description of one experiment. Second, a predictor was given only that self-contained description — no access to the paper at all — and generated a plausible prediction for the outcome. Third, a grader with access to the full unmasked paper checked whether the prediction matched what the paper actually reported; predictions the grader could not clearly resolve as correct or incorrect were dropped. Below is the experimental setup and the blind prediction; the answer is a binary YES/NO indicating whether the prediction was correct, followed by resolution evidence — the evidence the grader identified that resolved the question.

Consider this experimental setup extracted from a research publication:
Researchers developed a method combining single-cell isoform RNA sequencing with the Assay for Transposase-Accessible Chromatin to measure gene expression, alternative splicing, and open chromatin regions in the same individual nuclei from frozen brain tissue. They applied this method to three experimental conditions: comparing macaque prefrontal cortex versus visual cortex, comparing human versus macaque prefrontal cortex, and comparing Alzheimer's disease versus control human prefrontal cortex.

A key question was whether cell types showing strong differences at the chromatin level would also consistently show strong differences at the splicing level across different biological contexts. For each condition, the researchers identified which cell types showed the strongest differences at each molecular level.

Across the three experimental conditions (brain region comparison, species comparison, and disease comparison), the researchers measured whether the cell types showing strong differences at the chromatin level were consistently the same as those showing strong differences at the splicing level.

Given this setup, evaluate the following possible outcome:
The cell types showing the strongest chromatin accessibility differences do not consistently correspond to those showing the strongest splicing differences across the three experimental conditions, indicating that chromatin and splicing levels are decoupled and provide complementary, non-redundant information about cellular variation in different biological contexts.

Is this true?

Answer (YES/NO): YES